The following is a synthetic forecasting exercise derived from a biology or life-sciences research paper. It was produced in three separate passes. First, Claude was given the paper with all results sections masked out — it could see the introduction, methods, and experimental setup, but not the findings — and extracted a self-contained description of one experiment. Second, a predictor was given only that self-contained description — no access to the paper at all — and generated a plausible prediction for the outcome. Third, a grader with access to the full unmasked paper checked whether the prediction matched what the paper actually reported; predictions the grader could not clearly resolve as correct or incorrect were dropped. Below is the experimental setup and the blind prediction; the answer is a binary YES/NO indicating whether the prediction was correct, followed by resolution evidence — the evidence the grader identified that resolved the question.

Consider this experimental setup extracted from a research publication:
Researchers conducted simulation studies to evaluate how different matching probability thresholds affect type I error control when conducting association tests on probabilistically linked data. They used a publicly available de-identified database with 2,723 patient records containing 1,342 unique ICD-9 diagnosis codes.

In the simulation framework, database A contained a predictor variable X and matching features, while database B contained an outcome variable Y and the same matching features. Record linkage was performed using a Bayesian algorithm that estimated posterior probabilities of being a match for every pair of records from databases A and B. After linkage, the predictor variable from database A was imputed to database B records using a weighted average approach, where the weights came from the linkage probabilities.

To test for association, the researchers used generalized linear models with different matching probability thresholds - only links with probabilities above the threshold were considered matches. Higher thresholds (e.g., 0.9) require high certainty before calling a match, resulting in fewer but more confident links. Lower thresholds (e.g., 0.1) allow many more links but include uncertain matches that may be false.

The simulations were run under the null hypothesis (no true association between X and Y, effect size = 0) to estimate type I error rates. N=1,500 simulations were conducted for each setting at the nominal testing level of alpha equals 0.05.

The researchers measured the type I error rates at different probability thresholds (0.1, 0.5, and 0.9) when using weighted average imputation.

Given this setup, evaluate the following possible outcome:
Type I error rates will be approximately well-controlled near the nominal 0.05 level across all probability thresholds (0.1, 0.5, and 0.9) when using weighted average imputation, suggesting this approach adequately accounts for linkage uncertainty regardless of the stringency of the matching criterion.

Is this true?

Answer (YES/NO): YES